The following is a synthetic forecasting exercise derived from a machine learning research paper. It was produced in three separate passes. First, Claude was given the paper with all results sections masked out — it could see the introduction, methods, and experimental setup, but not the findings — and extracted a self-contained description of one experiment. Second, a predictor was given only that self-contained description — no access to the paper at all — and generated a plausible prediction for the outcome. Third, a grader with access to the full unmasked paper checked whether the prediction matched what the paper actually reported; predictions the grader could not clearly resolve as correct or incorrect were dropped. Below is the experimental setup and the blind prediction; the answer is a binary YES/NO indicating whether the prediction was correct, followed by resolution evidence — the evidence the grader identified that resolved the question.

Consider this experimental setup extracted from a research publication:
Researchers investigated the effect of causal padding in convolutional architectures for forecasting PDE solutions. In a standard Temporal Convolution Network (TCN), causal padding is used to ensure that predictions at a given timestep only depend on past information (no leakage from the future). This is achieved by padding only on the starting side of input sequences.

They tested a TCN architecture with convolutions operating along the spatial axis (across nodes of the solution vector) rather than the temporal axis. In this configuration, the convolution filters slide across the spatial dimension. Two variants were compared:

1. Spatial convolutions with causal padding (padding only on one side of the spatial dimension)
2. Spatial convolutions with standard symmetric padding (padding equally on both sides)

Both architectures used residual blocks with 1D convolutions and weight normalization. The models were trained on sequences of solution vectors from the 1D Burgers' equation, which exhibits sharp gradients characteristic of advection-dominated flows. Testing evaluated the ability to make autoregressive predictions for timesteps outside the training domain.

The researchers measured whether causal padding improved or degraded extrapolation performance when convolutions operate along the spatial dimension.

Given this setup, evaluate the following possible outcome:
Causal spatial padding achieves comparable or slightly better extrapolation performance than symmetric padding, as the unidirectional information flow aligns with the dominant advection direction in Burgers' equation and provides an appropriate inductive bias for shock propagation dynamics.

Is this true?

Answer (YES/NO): NO